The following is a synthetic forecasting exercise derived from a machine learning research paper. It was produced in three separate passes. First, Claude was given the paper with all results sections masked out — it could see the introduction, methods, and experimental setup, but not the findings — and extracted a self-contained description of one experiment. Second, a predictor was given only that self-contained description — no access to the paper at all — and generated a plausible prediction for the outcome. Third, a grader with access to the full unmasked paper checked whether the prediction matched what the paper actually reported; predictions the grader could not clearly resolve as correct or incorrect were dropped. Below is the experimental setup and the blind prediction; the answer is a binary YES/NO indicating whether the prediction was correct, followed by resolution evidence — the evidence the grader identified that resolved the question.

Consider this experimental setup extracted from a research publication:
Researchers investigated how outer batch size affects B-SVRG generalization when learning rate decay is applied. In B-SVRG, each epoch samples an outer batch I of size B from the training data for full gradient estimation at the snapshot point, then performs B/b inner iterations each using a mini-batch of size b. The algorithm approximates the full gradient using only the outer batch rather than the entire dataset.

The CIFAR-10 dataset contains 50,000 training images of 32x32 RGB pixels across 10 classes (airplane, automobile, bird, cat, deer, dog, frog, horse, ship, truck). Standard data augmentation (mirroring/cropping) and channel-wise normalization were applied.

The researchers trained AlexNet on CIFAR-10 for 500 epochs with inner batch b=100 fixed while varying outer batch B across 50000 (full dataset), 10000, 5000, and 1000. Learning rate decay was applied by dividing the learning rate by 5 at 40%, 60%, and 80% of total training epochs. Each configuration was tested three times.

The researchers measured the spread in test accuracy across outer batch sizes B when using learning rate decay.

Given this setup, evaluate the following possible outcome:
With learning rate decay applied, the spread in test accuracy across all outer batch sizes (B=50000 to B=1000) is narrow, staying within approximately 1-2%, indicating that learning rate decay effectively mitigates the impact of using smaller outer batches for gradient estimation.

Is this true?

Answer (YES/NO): YES